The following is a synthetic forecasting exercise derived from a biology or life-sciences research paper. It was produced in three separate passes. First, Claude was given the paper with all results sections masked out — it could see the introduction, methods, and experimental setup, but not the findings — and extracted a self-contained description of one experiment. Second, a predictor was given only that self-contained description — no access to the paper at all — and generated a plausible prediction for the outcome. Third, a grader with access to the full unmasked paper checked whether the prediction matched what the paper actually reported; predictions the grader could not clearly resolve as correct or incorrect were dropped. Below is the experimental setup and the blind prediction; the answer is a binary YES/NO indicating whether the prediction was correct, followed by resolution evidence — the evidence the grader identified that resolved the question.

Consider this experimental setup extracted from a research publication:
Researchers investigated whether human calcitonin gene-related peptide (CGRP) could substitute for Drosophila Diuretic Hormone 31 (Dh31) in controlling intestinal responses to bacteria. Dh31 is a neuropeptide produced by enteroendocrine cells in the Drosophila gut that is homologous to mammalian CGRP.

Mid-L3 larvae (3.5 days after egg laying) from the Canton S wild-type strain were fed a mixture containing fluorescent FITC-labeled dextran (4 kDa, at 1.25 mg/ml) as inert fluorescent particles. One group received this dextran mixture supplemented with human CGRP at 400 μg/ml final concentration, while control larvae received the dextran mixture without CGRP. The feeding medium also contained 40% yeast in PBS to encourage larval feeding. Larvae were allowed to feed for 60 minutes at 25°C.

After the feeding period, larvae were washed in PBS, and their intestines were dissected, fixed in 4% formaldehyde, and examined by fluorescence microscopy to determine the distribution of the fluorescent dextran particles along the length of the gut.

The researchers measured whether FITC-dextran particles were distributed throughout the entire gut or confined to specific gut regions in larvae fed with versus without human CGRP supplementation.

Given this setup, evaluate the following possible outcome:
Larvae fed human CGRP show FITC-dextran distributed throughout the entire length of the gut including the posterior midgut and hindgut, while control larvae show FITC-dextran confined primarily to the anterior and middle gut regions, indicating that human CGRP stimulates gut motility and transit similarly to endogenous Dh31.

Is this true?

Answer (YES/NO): NO